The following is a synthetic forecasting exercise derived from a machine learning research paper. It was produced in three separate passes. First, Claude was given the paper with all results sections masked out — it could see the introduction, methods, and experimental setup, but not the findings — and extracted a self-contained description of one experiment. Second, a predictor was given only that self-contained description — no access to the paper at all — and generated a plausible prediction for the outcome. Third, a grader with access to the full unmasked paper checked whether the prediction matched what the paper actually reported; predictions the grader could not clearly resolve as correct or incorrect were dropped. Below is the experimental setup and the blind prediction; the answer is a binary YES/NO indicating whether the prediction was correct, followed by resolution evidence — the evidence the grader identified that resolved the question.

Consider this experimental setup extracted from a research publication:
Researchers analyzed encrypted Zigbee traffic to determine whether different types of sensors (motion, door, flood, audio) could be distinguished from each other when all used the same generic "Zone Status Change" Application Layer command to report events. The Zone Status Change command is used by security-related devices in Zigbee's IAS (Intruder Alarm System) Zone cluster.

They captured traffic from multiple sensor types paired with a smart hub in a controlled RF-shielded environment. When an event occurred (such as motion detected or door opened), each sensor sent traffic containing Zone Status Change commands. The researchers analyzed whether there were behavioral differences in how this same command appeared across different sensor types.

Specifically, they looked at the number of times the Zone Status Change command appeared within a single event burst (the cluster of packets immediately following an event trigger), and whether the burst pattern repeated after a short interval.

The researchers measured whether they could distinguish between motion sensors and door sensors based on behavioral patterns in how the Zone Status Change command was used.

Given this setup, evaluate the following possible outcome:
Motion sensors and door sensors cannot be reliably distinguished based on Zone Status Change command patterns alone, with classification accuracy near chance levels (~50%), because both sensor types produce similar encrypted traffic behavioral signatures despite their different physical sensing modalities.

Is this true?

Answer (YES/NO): NO